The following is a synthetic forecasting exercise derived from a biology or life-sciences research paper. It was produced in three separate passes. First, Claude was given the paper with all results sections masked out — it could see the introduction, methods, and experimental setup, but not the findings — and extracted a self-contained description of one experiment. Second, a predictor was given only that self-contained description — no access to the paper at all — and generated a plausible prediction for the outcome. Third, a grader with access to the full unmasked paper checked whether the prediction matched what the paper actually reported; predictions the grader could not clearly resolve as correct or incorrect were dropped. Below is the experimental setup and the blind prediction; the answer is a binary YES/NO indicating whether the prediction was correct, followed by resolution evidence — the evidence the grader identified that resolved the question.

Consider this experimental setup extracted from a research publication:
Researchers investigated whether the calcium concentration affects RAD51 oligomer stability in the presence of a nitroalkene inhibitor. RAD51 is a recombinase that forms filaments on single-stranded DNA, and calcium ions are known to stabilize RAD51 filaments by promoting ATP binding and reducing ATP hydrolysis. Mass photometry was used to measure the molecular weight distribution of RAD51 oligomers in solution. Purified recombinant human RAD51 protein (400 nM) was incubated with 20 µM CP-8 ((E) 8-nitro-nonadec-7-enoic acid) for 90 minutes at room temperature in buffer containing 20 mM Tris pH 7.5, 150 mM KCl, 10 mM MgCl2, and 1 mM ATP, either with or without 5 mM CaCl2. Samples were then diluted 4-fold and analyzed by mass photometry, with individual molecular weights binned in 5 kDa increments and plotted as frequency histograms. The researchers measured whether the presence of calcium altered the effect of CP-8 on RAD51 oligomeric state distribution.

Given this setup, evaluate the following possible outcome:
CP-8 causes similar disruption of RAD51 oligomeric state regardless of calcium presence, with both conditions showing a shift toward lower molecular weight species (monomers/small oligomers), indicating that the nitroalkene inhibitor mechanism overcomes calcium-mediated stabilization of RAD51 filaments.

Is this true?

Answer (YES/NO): NO